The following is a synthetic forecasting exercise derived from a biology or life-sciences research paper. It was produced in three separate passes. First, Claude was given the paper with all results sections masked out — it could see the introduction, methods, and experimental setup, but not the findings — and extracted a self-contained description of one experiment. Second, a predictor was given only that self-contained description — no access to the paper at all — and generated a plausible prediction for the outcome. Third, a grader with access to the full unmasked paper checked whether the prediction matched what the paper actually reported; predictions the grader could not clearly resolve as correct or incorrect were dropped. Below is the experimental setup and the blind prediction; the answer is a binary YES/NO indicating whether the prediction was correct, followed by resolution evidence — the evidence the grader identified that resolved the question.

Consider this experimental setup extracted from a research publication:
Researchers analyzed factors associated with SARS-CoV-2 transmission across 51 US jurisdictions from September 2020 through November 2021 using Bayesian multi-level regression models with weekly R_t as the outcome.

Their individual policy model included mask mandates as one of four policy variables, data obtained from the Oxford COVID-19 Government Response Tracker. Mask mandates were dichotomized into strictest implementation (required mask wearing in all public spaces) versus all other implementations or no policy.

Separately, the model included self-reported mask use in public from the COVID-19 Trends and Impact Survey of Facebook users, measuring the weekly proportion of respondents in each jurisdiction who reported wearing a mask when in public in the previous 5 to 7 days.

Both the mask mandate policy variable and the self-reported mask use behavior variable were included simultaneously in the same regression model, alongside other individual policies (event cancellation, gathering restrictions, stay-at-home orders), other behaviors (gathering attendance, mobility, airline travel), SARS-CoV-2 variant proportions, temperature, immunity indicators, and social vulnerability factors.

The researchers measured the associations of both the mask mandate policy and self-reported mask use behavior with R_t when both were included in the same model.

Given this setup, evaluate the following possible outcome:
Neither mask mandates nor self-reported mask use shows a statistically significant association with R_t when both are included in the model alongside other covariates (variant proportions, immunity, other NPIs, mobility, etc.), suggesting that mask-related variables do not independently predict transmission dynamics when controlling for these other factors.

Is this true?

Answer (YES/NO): NO